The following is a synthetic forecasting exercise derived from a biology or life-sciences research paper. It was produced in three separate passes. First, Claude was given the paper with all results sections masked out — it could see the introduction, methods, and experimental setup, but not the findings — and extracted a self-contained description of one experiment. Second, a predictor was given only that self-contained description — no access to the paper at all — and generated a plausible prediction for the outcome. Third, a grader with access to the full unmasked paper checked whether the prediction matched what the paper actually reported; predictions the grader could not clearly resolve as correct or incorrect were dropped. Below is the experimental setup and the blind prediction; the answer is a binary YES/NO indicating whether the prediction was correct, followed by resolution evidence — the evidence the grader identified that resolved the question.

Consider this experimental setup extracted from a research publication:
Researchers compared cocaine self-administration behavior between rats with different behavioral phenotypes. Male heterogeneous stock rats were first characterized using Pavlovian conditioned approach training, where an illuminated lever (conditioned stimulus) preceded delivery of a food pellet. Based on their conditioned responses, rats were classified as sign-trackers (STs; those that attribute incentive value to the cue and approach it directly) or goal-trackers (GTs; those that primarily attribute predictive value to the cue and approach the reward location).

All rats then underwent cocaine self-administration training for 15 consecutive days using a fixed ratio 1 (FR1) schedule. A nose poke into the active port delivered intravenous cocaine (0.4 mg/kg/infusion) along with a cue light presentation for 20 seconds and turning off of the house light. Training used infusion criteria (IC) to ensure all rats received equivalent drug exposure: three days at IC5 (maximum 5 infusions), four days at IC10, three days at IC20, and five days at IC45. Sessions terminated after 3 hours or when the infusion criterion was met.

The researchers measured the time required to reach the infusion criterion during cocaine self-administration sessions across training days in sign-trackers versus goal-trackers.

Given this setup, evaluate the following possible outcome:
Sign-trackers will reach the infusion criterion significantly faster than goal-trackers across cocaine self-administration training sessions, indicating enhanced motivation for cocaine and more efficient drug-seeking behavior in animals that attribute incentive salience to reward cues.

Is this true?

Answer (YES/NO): NO